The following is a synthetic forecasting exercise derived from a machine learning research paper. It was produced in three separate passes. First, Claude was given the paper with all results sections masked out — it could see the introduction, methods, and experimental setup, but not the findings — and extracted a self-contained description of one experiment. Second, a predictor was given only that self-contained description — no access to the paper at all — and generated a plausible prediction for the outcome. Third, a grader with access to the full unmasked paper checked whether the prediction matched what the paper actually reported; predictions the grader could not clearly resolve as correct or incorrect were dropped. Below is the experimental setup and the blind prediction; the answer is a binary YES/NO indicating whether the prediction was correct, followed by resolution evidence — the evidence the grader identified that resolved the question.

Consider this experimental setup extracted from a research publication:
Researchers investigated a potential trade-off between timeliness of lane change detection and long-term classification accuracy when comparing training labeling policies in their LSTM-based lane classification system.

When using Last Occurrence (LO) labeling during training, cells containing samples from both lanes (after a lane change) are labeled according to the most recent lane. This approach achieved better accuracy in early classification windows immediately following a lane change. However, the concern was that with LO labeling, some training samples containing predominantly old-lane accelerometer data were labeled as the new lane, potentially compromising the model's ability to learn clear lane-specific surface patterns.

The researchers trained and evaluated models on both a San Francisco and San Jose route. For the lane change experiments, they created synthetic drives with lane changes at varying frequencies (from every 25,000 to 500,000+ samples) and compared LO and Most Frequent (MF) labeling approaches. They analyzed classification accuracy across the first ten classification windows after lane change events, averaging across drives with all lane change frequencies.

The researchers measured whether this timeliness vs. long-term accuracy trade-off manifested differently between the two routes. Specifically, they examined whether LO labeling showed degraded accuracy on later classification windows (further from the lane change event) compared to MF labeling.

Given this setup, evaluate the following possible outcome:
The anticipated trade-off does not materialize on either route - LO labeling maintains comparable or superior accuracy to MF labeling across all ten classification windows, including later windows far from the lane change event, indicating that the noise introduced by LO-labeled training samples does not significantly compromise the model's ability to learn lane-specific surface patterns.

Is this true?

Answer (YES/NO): NO